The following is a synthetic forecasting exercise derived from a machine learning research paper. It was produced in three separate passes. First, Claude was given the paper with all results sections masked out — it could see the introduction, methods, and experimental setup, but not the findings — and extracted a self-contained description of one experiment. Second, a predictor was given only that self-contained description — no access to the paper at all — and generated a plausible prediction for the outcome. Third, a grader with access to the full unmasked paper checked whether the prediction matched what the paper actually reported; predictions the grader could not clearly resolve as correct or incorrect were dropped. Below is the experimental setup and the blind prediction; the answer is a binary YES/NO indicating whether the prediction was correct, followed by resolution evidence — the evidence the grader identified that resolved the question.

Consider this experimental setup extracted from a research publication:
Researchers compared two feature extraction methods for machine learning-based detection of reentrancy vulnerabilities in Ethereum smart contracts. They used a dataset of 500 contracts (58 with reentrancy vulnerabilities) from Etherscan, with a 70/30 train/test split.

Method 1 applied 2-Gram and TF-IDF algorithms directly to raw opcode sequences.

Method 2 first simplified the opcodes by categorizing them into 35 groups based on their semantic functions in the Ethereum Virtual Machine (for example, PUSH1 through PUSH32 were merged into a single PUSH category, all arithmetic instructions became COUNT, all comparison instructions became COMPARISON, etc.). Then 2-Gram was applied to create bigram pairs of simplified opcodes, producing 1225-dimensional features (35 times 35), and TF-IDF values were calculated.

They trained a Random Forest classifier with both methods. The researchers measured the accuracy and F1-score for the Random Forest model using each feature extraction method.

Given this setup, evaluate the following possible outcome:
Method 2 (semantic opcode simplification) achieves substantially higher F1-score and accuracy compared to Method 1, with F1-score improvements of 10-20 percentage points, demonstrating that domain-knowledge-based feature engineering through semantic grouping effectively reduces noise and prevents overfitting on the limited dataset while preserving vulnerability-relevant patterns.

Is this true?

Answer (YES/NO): NO